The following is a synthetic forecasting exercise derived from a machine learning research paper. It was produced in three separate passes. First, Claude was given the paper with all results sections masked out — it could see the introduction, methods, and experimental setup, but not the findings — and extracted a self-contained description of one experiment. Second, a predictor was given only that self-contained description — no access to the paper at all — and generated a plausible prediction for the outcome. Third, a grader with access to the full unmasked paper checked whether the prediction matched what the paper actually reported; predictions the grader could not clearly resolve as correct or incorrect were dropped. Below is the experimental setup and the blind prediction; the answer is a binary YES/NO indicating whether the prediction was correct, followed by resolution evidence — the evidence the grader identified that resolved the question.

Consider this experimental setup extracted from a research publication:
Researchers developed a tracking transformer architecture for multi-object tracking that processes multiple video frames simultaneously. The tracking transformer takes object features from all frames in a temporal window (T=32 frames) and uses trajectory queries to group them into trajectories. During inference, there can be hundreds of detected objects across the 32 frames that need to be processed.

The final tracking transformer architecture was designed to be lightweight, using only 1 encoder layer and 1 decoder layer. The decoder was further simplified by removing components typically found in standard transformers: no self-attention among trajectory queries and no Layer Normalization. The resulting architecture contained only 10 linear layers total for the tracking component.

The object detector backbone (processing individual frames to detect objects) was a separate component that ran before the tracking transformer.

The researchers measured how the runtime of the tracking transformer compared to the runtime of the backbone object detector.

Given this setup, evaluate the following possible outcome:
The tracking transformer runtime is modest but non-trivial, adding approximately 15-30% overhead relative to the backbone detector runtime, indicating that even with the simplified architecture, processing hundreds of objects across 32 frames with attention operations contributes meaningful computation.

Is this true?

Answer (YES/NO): NO